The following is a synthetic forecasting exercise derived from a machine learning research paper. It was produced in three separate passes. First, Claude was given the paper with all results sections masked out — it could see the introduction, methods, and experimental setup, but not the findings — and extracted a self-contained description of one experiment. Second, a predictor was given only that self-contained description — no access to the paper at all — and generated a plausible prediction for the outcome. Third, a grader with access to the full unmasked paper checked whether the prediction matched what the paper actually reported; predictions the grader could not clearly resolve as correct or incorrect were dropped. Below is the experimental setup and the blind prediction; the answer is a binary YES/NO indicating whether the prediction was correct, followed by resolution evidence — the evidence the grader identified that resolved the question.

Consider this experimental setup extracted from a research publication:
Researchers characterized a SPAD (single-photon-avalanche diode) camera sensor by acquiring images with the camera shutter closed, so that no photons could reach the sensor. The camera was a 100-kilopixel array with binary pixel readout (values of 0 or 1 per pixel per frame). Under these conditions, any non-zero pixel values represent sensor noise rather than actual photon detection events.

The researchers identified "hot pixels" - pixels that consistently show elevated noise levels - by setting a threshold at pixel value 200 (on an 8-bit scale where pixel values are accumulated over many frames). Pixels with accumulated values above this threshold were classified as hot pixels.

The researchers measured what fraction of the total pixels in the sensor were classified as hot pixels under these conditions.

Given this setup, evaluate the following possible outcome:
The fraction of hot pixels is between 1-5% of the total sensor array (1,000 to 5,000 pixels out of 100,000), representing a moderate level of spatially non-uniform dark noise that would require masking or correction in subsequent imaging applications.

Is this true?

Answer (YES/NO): YES